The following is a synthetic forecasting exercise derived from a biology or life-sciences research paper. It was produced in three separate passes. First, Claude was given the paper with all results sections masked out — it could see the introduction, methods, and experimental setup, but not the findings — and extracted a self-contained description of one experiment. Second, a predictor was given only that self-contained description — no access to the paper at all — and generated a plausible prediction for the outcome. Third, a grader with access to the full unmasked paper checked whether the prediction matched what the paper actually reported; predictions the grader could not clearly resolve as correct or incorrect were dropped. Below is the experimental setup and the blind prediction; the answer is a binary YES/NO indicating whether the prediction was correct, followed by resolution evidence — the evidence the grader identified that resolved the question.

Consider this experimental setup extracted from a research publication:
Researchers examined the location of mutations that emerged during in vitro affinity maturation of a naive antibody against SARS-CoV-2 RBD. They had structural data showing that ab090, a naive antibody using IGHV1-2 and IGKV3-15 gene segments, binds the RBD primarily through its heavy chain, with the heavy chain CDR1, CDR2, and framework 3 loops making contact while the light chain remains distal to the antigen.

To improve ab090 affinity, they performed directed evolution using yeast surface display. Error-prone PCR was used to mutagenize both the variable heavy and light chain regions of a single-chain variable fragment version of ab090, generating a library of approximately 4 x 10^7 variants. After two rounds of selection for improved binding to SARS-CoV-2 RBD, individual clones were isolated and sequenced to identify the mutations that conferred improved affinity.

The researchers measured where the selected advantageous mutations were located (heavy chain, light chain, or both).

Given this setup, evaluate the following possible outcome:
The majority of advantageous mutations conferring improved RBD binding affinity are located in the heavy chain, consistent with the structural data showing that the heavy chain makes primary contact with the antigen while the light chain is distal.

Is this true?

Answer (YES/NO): YES